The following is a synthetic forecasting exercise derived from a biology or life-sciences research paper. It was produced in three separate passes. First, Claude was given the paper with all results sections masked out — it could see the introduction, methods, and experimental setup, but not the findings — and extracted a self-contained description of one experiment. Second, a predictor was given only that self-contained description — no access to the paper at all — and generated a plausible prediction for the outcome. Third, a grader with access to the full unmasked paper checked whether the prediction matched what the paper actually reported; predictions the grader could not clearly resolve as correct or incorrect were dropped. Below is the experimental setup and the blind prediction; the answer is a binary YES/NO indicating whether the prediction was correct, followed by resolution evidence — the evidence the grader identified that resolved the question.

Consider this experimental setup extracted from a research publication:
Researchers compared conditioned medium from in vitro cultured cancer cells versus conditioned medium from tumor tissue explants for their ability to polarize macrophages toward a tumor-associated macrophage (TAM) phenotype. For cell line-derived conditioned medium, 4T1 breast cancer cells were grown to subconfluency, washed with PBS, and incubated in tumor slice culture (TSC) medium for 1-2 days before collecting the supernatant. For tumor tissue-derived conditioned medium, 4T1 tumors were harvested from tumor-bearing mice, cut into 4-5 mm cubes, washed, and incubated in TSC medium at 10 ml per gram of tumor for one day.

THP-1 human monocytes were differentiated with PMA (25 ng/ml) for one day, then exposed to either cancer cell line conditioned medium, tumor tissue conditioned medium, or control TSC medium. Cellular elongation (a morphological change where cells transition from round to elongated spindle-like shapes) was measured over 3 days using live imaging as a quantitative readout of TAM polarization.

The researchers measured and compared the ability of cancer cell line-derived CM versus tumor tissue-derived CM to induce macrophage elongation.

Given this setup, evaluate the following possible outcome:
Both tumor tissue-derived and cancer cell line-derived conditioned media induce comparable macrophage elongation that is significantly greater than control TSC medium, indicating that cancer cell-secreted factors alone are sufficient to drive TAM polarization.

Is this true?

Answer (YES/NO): YES